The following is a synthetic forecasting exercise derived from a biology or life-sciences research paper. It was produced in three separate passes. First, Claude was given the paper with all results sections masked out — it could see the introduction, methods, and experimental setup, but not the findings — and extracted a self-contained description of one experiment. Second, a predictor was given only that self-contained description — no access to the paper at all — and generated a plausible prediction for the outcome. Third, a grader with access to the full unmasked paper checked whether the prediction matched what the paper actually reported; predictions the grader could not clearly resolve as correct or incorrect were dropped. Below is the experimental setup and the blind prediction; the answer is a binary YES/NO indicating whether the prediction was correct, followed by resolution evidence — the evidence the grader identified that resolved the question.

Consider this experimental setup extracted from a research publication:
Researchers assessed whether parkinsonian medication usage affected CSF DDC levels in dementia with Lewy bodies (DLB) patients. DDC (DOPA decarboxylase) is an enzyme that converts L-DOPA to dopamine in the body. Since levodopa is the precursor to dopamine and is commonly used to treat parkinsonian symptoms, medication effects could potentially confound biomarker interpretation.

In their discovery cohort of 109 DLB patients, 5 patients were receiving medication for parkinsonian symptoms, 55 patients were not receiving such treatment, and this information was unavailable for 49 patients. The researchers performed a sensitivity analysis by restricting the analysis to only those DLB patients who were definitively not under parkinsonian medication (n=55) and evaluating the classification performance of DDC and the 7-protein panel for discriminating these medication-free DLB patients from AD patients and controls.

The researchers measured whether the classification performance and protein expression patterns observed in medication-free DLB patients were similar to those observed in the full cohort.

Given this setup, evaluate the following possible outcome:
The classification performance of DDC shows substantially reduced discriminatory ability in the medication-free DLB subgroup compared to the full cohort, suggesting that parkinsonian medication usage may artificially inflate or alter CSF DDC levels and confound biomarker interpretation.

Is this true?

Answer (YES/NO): NO